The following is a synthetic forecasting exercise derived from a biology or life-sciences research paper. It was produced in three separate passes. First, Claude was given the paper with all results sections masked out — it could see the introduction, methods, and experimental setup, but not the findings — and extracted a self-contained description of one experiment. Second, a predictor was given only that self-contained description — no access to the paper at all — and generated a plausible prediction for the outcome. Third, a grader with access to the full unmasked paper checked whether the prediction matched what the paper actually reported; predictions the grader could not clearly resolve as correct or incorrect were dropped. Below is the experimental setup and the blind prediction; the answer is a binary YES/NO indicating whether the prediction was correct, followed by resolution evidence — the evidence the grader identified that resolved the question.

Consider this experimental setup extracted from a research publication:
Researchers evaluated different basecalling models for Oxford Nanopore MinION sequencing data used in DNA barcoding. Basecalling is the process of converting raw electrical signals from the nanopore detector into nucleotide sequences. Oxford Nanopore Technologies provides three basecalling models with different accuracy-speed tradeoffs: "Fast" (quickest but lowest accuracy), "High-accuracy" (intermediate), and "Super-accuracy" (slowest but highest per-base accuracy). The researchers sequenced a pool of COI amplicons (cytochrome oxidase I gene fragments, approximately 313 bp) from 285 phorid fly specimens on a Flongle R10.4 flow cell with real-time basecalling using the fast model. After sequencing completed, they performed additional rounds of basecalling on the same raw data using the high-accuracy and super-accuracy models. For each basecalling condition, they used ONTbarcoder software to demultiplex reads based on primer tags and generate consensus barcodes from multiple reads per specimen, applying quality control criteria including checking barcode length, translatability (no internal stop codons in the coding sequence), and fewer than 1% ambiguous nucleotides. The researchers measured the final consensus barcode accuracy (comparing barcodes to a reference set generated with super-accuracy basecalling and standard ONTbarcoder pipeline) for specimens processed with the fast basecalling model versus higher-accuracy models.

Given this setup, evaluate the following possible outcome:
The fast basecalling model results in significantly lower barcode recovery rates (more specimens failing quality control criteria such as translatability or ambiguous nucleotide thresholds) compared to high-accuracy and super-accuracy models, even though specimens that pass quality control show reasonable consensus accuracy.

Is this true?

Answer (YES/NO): YES